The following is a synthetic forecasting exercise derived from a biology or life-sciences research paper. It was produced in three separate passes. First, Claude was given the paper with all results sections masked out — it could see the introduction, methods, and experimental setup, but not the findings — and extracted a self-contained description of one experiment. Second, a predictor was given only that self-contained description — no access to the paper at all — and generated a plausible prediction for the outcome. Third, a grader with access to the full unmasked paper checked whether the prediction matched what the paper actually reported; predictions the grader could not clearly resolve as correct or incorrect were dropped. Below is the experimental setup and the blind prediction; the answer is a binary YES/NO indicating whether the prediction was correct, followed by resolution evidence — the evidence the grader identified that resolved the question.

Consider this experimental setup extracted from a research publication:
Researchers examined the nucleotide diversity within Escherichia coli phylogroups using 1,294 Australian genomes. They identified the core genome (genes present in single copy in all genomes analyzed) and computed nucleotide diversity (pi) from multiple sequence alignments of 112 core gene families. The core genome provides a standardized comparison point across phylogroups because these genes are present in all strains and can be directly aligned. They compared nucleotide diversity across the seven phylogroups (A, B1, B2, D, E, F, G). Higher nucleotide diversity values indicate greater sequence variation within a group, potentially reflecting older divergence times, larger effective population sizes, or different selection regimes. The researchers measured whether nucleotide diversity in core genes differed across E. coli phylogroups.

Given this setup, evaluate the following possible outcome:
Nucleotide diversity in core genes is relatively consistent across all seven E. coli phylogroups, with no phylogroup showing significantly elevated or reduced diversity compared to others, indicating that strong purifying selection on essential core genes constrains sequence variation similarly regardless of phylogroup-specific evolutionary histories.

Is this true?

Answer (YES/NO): NO